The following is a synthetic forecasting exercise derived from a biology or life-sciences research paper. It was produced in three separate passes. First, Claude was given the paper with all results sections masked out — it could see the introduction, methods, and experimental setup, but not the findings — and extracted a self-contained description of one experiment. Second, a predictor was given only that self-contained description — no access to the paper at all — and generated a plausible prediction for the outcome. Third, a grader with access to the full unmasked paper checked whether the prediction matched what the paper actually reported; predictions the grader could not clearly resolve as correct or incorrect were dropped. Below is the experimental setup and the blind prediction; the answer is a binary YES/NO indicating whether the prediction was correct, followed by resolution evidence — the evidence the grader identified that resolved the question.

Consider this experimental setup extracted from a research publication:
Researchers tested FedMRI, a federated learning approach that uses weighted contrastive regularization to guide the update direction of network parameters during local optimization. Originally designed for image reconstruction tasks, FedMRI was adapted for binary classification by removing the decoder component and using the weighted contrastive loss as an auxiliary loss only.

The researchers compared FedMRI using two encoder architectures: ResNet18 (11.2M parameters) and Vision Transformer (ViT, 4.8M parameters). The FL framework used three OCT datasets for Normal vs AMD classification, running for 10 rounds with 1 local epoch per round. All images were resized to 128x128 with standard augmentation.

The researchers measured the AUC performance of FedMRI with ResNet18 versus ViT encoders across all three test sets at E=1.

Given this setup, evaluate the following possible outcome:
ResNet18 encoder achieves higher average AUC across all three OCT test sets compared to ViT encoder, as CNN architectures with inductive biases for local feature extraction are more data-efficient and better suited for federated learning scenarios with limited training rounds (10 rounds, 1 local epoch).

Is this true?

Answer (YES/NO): YES